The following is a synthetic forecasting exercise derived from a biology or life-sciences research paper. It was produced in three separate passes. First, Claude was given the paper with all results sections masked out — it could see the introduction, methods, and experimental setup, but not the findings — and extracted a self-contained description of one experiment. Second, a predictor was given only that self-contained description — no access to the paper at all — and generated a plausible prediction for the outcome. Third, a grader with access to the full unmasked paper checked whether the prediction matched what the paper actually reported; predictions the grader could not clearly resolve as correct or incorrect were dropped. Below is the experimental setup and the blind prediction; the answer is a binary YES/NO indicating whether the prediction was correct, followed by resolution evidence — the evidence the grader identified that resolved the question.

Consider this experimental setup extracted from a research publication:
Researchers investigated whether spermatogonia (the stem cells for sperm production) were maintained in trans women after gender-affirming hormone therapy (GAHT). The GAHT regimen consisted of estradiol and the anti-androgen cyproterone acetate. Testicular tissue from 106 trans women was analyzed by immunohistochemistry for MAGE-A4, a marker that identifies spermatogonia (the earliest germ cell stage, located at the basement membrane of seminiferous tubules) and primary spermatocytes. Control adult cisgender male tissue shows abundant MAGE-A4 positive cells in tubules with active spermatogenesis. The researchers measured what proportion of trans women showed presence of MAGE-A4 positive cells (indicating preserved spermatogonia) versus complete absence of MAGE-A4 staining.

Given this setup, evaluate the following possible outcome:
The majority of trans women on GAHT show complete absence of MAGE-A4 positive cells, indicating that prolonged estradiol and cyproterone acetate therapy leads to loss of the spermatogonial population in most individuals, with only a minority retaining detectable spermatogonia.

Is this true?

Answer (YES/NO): NO